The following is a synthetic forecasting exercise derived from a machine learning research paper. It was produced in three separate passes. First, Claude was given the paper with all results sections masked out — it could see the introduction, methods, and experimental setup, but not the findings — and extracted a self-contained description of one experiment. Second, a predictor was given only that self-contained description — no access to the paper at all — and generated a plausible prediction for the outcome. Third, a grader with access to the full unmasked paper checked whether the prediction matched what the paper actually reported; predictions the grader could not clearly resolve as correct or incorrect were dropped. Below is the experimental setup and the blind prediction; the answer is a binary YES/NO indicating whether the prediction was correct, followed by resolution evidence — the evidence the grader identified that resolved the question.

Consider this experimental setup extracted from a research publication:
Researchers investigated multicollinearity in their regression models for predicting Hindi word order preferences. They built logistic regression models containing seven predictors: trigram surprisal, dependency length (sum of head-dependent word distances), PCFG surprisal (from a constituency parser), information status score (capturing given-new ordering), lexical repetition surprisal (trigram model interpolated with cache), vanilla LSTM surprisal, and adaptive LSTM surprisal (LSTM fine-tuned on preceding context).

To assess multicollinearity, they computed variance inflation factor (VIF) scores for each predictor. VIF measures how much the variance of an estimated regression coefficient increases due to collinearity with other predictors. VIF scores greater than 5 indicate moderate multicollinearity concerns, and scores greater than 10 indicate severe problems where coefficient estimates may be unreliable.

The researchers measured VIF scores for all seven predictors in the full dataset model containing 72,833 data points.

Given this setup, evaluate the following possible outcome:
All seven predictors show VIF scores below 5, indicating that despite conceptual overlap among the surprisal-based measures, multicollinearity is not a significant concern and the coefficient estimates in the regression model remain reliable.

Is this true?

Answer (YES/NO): NO